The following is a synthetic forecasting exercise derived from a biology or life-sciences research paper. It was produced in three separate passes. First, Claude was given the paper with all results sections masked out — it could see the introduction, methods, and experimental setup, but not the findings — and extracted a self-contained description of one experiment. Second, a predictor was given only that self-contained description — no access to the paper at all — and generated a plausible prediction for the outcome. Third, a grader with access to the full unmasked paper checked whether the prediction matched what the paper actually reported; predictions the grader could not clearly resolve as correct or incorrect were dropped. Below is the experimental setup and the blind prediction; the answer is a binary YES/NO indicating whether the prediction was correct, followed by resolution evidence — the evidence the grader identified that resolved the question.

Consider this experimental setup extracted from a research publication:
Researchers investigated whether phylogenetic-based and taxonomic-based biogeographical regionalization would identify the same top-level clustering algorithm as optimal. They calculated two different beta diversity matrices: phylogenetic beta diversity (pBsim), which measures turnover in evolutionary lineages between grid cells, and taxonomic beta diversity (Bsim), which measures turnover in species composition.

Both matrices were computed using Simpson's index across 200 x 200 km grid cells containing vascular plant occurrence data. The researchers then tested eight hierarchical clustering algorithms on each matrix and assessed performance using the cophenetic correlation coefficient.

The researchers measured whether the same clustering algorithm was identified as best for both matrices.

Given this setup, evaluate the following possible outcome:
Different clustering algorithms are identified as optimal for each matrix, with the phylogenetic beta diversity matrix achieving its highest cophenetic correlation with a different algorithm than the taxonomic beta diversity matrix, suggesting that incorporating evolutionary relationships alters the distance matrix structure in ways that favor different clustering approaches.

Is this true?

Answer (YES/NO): NO